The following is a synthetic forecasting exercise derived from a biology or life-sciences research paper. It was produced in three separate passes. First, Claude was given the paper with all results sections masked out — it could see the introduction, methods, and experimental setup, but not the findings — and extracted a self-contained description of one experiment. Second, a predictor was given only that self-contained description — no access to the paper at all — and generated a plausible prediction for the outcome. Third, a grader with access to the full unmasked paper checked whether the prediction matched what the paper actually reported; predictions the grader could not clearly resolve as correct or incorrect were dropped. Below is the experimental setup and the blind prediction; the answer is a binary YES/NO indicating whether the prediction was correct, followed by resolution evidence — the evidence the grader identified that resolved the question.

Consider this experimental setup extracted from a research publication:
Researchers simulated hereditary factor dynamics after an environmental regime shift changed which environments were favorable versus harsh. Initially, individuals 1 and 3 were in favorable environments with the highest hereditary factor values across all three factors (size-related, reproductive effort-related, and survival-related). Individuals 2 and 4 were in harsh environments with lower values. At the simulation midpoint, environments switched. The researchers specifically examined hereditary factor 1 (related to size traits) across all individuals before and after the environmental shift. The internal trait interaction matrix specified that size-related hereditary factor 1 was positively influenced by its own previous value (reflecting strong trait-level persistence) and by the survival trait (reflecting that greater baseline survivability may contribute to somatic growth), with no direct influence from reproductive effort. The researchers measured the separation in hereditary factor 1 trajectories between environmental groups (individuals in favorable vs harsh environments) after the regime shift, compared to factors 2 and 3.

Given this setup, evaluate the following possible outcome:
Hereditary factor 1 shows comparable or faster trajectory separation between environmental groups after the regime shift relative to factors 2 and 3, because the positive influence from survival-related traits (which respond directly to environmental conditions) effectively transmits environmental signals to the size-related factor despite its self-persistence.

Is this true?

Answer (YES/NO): NO